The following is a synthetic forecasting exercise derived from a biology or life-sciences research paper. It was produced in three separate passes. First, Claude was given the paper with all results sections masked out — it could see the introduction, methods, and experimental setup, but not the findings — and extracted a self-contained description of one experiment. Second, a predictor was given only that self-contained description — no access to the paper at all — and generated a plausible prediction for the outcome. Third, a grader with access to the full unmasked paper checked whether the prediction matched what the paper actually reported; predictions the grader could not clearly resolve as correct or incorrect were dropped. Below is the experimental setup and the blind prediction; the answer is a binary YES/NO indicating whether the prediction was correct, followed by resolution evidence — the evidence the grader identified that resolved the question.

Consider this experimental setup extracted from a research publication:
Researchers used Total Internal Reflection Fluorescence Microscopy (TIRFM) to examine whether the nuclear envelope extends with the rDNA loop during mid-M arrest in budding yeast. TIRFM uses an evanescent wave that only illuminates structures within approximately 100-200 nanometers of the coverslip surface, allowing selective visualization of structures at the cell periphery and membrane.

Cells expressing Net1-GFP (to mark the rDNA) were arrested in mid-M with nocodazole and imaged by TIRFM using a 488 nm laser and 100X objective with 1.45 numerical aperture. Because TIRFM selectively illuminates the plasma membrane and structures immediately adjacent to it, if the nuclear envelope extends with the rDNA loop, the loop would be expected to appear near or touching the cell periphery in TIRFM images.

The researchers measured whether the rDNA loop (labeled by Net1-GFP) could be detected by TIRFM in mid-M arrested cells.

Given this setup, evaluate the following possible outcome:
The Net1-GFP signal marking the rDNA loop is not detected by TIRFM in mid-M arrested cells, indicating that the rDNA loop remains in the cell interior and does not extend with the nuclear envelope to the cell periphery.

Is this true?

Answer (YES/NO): NO